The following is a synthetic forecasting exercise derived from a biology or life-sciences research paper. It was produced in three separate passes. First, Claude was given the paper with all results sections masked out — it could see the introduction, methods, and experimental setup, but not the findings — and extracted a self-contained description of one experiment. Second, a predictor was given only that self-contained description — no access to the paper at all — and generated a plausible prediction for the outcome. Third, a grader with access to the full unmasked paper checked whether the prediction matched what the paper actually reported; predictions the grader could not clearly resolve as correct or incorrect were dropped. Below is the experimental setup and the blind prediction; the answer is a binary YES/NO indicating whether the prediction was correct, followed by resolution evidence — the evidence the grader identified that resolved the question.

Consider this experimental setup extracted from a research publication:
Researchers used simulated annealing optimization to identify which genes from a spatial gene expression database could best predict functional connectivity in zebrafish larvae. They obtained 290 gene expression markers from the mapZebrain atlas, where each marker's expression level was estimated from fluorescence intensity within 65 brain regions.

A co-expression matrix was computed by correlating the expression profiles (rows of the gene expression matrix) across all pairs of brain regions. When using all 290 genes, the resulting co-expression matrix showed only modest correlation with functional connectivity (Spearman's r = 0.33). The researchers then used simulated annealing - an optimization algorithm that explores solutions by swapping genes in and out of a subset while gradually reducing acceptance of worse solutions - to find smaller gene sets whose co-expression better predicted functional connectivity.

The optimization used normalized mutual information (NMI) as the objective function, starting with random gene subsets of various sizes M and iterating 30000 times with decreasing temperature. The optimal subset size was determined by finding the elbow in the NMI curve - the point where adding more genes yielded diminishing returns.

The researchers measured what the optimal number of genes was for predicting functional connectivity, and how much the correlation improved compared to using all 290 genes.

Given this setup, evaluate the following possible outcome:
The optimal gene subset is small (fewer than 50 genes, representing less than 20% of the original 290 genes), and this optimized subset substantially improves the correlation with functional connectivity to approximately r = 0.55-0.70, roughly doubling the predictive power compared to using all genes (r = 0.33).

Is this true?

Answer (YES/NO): NO